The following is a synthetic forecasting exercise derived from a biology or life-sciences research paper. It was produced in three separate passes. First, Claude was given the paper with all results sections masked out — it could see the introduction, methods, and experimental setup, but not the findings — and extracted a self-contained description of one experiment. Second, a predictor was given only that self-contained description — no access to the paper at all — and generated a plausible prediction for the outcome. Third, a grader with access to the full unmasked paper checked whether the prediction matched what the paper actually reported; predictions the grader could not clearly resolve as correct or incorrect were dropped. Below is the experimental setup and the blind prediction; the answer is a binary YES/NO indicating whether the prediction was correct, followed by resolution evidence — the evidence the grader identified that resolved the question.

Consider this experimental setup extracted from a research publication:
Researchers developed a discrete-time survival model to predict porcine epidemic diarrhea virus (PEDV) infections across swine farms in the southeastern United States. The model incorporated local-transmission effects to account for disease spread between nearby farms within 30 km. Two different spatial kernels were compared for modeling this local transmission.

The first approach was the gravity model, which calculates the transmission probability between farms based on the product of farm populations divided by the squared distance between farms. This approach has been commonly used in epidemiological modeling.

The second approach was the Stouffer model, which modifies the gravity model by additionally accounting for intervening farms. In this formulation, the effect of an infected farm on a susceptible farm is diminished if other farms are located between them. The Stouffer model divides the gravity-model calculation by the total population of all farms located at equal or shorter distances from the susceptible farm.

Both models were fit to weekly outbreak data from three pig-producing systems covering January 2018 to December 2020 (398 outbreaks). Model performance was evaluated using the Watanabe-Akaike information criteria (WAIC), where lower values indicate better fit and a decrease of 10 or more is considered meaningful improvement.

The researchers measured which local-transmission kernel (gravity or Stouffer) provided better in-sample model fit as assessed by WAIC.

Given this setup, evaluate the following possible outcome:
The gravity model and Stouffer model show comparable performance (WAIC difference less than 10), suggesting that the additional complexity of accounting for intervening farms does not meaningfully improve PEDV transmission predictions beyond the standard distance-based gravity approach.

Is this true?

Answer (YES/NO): NO